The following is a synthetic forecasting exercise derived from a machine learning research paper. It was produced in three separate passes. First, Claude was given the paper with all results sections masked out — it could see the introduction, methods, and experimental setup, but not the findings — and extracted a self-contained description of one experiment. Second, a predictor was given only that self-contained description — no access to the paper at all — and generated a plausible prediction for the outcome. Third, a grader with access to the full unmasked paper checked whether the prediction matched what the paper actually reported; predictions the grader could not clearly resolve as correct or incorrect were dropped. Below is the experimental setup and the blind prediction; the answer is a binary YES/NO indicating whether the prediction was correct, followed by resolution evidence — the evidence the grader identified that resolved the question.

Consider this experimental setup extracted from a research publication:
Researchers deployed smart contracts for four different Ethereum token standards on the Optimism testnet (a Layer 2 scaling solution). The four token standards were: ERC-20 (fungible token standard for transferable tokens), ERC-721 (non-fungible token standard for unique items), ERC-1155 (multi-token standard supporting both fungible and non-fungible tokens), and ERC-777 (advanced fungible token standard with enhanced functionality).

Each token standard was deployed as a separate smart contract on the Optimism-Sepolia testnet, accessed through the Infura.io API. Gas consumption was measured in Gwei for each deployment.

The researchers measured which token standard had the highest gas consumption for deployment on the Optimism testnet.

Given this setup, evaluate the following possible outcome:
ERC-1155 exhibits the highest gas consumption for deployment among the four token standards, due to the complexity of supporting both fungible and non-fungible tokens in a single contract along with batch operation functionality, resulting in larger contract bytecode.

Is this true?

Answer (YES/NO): NO